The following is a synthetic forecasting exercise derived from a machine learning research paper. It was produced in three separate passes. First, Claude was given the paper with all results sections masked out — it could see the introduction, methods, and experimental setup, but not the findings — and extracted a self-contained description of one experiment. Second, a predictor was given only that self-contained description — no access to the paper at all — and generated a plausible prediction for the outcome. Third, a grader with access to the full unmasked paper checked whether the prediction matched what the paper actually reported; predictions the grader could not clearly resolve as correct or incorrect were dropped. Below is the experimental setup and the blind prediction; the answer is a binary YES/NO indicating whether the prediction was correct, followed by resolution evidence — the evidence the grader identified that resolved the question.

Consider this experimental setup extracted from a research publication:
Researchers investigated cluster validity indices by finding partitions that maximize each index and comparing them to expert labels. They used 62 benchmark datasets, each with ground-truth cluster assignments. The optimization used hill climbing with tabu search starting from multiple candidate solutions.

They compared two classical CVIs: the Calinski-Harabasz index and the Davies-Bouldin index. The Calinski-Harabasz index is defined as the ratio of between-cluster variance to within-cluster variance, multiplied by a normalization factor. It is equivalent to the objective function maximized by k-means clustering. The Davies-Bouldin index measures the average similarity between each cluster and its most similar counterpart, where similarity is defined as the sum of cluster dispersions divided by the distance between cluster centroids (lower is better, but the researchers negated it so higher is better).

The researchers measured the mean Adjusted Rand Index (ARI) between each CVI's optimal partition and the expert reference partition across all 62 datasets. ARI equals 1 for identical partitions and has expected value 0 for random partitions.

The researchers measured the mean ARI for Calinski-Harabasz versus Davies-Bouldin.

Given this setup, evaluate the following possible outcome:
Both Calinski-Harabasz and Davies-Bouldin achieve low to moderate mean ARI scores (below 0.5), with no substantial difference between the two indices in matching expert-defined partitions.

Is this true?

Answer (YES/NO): NO